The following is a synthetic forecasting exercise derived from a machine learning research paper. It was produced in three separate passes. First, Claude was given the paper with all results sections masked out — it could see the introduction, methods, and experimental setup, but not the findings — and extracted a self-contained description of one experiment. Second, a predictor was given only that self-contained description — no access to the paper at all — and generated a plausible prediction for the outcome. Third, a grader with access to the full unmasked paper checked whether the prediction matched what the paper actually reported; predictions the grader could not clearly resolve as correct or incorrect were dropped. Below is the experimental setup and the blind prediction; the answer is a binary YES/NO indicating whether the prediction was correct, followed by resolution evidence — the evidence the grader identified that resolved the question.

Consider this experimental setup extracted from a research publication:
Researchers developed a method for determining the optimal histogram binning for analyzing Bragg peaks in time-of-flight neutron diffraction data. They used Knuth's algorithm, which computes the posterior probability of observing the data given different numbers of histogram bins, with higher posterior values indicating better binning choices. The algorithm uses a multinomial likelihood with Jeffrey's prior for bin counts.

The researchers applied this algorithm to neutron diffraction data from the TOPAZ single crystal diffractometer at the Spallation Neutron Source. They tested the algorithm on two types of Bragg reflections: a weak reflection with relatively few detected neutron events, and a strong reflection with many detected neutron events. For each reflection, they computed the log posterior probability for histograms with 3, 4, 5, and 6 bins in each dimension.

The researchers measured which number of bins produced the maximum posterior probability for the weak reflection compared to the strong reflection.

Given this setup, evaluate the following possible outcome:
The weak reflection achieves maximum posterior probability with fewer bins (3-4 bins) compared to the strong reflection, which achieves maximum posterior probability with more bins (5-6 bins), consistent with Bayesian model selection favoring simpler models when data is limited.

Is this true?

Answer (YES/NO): YES